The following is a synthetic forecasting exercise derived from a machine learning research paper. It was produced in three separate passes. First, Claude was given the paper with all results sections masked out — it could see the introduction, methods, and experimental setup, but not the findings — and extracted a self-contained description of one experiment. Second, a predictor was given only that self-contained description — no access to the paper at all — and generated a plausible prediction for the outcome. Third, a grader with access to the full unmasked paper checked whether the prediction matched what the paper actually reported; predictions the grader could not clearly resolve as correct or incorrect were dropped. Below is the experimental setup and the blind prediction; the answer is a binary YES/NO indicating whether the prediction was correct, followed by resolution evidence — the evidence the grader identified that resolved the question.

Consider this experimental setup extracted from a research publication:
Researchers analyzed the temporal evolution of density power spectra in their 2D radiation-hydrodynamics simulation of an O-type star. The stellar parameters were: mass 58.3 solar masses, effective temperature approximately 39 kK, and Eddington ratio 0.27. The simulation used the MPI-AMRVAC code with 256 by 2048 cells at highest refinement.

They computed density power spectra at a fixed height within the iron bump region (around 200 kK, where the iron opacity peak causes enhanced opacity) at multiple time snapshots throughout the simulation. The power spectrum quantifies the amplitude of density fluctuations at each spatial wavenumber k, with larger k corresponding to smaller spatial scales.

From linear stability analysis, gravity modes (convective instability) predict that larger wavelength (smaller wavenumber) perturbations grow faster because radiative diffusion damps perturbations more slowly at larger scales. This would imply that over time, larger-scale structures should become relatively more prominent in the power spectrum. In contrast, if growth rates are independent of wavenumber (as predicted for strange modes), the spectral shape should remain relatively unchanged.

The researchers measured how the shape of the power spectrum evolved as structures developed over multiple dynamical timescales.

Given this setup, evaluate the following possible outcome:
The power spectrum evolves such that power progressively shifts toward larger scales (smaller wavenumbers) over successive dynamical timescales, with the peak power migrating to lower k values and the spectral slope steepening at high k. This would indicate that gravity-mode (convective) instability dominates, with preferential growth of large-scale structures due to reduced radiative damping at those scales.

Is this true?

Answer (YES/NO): NO